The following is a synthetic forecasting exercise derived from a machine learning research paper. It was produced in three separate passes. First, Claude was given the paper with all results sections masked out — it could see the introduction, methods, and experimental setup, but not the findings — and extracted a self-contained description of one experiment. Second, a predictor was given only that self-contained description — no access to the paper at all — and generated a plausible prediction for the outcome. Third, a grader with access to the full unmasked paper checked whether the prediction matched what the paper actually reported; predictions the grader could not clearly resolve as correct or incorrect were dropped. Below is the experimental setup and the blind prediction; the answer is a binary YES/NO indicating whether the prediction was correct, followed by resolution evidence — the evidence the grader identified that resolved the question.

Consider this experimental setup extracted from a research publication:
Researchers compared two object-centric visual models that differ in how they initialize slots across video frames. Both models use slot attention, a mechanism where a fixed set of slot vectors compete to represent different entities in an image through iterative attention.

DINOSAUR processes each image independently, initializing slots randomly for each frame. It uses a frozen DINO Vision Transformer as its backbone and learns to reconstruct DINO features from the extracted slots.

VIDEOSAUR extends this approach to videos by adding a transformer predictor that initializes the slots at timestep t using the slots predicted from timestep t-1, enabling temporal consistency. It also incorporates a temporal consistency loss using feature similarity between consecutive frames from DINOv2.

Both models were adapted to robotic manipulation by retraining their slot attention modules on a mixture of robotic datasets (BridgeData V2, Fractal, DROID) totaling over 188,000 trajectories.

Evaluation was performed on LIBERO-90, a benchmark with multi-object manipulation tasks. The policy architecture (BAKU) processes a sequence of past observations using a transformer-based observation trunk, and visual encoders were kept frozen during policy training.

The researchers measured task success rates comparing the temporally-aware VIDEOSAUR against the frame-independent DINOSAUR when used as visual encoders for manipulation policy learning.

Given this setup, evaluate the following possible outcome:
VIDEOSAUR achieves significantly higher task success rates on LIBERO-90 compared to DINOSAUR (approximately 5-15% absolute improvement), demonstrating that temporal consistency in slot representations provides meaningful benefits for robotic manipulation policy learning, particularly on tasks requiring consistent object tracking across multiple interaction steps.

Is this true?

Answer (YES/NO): YES